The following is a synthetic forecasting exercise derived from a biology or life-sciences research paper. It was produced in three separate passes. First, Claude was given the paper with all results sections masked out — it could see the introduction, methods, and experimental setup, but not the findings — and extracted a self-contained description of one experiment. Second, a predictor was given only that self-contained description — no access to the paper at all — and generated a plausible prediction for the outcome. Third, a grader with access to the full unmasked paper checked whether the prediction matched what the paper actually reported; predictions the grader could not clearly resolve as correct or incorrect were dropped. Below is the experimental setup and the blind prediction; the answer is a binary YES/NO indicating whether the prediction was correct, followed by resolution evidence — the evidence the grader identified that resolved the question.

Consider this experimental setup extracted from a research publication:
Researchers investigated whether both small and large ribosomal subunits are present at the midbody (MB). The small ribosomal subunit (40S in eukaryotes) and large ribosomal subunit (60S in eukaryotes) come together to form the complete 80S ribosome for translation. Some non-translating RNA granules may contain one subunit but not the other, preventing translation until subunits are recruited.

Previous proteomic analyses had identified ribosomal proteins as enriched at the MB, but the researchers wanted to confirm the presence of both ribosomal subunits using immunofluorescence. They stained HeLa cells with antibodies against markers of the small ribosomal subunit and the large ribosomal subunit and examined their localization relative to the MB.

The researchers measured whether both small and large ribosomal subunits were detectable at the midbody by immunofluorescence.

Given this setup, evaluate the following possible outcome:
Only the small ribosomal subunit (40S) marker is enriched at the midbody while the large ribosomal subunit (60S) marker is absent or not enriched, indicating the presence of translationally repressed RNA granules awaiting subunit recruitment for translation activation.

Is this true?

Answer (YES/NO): NO